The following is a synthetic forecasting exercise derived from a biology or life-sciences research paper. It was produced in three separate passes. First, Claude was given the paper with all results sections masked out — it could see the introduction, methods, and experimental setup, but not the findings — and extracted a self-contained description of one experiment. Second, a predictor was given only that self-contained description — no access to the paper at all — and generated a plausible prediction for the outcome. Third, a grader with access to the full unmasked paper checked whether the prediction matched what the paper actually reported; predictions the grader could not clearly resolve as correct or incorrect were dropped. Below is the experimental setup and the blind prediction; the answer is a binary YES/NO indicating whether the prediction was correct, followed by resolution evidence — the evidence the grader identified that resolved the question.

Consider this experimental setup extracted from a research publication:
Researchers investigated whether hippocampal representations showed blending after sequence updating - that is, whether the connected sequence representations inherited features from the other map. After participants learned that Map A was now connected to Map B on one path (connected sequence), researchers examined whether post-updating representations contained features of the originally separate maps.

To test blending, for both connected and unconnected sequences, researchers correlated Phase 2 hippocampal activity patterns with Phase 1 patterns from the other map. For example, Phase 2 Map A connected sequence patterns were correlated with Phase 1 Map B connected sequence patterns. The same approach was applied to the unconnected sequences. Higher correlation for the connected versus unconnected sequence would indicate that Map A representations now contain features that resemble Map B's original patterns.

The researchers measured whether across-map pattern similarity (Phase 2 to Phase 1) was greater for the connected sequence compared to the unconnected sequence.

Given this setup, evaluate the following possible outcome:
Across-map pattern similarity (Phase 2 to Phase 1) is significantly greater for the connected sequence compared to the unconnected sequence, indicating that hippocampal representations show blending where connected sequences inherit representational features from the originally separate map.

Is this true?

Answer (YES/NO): NO